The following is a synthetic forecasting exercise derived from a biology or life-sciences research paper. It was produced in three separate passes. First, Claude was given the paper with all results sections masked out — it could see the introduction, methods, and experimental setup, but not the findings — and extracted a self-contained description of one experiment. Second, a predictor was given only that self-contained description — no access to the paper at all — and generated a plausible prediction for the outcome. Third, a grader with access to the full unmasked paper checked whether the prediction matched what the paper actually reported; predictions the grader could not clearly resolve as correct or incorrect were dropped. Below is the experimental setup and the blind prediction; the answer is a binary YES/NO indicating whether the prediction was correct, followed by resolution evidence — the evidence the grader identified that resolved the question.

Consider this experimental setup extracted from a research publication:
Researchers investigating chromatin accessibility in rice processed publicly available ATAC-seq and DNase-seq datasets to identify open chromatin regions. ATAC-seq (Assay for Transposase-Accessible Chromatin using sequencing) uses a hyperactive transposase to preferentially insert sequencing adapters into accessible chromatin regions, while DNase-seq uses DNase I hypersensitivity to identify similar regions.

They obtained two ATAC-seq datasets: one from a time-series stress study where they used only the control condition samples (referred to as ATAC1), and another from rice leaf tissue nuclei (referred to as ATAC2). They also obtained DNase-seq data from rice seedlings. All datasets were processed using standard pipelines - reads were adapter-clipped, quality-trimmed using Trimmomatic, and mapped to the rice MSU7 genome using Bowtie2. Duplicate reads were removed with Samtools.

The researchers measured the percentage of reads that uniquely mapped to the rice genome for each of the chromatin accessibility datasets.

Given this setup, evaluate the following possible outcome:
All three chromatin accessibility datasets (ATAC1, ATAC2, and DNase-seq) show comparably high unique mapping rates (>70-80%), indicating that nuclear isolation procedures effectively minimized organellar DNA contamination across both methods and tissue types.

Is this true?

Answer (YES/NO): NO